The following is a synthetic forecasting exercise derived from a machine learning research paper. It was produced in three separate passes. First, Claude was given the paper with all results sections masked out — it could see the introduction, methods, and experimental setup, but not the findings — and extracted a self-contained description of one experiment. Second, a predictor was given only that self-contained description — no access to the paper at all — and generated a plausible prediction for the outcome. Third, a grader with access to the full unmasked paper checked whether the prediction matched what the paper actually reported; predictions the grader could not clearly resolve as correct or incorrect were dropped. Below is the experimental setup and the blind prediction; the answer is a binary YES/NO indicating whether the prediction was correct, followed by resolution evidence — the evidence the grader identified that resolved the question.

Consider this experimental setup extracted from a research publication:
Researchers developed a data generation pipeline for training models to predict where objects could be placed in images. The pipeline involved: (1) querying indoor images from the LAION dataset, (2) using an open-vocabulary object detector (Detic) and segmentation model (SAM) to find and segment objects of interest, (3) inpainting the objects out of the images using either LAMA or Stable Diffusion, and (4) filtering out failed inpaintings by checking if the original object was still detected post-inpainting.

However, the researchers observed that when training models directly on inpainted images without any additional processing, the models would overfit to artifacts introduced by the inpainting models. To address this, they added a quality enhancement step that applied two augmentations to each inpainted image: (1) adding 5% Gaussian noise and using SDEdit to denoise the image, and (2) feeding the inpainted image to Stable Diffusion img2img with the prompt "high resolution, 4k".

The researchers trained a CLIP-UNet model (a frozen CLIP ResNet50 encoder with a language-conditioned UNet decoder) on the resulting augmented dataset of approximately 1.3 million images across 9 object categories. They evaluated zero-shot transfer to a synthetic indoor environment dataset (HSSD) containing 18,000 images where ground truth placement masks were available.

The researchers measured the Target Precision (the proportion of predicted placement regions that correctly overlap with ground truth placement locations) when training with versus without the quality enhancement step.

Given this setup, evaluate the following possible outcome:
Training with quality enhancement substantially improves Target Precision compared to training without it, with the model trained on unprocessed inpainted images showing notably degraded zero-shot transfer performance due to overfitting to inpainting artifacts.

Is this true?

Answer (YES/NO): YES